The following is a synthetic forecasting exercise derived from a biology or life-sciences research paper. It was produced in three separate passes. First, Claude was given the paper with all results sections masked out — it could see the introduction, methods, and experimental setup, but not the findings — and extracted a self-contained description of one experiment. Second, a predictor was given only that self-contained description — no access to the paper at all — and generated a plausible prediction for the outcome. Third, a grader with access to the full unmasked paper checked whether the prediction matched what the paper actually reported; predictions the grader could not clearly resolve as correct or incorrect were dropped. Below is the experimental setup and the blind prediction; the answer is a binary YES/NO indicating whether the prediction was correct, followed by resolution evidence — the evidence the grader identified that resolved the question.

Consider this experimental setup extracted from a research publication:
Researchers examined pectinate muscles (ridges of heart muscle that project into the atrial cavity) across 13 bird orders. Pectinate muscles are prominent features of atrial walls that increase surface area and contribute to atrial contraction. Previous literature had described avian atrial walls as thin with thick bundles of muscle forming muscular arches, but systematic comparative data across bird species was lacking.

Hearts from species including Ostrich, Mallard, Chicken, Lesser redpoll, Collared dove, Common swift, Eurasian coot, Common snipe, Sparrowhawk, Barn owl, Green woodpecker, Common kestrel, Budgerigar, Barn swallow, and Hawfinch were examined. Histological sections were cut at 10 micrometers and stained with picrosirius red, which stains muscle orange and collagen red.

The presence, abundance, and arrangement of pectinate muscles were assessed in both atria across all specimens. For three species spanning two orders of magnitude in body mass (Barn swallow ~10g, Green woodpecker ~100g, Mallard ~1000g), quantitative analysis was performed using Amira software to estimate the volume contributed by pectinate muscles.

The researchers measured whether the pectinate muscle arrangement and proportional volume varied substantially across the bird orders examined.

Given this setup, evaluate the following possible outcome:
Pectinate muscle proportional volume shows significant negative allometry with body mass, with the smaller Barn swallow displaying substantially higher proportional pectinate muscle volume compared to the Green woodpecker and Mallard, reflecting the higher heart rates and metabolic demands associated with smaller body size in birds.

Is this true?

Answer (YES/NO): NO